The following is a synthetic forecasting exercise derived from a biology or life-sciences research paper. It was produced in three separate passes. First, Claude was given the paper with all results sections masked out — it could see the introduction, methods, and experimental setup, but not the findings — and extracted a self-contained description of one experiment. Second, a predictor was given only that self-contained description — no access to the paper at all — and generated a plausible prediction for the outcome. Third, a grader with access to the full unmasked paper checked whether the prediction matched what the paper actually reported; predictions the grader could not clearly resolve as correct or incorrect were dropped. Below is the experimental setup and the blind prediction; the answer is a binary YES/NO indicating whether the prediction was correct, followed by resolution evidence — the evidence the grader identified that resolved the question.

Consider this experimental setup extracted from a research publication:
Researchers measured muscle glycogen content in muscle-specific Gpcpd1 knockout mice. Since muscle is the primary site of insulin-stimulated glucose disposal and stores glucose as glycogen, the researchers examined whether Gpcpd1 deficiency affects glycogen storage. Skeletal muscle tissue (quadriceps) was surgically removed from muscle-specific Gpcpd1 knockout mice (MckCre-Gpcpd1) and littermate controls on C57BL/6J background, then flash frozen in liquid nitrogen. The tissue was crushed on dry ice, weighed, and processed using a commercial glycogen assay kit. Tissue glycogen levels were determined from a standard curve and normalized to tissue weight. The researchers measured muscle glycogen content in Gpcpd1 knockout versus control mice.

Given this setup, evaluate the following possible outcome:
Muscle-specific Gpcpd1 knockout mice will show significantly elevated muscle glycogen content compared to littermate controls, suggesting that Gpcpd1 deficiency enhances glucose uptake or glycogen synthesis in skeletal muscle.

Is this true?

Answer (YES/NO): NO